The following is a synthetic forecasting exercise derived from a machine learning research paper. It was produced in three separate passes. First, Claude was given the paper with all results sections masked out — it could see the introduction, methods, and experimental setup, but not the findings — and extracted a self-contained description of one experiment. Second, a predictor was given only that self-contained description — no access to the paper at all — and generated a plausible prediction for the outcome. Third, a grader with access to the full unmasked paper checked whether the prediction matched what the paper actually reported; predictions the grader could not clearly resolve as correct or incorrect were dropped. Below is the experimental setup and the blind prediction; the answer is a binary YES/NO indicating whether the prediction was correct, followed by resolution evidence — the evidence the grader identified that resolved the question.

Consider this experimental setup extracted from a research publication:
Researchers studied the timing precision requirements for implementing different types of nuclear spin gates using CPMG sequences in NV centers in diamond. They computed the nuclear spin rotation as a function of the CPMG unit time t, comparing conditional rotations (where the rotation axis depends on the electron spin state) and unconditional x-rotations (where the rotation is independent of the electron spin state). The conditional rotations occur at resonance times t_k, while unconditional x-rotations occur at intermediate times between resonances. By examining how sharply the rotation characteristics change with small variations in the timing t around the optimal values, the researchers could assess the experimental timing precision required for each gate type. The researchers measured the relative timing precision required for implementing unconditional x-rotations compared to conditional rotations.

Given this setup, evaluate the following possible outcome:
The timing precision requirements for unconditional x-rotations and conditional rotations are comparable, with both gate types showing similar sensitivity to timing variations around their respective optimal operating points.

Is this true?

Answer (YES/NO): NO